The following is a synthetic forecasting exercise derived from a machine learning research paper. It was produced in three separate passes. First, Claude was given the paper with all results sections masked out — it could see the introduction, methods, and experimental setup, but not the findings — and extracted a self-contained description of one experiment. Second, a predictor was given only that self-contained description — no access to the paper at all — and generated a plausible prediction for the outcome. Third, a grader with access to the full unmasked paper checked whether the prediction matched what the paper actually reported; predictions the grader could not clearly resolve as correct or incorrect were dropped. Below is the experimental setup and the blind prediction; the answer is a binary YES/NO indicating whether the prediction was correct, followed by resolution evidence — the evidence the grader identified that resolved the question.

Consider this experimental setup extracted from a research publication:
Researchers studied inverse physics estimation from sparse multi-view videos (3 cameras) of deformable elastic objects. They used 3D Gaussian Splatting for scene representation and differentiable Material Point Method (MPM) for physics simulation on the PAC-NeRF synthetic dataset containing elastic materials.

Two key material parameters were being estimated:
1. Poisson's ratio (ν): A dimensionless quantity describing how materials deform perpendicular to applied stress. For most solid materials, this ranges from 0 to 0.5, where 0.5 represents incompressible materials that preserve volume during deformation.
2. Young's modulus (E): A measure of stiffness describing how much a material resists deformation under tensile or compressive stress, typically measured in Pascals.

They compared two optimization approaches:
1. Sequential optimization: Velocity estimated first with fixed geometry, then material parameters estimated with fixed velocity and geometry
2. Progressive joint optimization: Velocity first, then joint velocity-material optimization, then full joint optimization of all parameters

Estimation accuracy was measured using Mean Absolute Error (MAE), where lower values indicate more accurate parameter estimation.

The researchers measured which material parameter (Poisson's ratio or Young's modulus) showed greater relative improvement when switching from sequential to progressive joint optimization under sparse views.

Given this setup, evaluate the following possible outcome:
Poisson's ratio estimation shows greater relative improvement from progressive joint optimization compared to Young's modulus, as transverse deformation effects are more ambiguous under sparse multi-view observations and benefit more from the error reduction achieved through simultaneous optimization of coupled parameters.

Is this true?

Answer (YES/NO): NO